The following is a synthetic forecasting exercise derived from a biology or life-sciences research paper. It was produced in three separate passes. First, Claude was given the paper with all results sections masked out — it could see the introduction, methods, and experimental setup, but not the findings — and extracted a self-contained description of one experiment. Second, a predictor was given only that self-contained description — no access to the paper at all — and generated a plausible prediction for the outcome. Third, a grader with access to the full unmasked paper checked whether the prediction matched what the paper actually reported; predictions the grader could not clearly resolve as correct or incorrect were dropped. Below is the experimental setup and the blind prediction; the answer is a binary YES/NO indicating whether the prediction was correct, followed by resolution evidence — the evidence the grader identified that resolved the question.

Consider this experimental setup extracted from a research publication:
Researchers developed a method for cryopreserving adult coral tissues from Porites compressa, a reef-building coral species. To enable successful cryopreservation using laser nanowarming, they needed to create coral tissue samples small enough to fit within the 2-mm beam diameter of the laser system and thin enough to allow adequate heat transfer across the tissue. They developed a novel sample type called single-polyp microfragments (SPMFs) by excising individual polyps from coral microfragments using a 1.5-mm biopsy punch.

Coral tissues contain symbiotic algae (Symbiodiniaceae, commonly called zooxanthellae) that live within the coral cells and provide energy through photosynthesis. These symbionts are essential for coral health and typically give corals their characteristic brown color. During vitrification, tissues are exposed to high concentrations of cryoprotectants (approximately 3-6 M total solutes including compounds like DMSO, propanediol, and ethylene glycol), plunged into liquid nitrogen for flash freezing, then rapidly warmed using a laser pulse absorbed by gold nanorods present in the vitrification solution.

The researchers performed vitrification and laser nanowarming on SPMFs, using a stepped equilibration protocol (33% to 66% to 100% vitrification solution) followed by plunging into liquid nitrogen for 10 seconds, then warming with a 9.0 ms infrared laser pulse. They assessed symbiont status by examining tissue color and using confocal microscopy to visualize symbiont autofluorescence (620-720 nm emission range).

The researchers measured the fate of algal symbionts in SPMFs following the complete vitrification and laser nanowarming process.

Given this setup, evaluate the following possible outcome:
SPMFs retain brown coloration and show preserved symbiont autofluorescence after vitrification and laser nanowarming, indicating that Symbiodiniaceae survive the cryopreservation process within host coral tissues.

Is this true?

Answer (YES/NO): NO